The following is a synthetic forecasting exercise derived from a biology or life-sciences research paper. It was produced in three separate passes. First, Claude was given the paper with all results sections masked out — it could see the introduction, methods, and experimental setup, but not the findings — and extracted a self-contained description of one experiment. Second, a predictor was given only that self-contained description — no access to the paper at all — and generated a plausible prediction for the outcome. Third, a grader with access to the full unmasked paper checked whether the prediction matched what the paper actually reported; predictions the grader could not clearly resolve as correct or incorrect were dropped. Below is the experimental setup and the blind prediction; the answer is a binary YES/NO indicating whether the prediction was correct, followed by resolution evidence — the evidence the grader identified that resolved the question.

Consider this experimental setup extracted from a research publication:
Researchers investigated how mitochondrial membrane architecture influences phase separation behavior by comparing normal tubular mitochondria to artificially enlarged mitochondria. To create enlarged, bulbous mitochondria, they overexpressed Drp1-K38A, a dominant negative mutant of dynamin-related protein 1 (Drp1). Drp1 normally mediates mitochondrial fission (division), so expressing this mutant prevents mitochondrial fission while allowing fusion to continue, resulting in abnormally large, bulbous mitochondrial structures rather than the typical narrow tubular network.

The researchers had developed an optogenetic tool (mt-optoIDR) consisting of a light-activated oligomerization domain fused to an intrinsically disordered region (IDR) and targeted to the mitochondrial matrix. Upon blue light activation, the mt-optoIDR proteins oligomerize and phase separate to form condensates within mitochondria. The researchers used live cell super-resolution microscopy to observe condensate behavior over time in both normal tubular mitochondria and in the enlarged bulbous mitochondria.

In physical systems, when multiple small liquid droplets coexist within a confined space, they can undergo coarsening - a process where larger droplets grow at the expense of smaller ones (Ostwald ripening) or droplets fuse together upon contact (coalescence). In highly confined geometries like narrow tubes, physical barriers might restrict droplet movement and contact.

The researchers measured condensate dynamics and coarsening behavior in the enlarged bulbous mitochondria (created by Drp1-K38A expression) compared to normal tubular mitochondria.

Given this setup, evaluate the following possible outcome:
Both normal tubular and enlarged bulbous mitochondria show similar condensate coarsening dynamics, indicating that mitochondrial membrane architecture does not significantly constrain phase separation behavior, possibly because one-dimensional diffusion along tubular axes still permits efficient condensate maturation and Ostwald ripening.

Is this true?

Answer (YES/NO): NO